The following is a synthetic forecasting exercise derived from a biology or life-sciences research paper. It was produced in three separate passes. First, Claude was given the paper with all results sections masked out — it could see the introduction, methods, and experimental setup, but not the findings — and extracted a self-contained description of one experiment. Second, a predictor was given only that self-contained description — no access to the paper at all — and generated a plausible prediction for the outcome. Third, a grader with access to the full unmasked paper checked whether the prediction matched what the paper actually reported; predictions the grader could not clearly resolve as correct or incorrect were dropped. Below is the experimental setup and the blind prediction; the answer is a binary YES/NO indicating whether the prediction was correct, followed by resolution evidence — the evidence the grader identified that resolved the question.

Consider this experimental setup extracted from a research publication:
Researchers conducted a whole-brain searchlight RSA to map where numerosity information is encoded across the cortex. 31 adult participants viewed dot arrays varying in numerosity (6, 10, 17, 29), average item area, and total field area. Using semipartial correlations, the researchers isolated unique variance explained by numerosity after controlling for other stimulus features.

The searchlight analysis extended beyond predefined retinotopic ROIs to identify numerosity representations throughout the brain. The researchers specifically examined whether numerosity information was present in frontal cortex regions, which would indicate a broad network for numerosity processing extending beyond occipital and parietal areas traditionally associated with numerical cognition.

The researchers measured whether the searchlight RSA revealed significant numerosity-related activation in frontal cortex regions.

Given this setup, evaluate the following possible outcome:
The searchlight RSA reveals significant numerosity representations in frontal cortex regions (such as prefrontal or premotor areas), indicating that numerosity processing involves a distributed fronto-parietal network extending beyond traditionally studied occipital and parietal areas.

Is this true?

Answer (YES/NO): YES